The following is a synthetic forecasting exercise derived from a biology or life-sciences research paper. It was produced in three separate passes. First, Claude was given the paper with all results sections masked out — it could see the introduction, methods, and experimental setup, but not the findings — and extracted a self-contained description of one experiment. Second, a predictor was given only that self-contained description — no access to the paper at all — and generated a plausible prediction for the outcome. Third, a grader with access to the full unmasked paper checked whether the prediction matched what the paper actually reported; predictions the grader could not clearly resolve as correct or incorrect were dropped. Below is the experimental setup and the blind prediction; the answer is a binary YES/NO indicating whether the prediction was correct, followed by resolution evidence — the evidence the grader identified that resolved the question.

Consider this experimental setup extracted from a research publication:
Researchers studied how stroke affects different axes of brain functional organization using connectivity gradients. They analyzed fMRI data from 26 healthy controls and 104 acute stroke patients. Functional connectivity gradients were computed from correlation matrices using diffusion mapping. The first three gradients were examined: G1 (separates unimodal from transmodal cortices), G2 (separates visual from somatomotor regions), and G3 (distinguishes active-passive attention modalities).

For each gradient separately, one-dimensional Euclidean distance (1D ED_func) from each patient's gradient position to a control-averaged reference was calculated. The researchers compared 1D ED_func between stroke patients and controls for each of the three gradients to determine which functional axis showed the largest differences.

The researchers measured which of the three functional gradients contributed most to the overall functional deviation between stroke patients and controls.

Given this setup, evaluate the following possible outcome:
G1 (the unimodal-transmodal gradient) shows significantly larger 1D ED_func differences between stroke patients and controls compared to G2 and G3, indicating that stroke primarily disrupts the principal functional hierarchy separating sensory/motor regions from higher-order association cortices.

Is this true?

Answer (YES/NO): NO